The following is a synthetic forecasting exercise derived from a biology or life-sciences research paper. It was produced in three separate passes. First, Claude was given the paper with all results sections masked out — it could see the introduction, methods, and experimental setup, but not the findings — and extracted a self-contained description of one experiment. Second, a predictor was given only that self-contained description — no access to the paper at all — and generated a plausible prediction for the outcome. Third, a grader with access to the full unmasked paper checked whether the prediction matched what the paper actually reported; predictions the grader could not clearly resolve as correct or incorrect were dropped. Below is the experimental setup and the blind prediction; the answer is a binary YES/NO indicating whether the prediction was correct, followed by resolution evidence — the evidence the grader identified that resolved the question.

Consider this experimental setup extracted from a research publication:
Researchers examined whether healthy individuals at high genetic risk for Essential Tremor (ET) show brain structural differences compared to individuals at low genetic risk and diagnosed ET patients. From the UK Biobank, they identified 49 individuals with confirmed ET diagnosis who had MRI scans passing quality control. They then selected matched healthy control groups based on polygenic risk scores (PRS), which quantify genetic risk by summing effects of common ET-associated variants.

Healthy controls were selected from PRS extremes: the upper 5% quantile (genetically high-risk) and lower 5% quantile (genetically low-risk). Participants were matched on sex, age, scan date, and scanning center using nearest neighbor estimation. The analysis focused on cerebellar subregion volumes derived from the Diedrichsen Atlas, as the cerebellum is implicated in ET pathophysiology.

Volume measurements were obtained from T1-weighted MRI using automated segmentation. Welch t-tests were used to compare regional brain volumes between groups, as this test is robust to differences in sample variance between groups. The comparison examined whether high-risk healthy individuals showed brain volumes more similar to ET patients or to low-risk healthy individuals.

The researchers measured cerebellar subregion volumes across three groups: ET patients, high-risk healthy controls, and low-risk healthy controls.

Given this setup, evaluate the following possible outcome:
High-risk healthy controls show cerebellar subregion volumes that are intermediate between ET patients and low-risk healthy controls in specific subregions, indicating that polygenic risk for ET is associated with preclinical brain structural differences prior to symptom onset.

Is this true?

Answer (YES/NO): YES